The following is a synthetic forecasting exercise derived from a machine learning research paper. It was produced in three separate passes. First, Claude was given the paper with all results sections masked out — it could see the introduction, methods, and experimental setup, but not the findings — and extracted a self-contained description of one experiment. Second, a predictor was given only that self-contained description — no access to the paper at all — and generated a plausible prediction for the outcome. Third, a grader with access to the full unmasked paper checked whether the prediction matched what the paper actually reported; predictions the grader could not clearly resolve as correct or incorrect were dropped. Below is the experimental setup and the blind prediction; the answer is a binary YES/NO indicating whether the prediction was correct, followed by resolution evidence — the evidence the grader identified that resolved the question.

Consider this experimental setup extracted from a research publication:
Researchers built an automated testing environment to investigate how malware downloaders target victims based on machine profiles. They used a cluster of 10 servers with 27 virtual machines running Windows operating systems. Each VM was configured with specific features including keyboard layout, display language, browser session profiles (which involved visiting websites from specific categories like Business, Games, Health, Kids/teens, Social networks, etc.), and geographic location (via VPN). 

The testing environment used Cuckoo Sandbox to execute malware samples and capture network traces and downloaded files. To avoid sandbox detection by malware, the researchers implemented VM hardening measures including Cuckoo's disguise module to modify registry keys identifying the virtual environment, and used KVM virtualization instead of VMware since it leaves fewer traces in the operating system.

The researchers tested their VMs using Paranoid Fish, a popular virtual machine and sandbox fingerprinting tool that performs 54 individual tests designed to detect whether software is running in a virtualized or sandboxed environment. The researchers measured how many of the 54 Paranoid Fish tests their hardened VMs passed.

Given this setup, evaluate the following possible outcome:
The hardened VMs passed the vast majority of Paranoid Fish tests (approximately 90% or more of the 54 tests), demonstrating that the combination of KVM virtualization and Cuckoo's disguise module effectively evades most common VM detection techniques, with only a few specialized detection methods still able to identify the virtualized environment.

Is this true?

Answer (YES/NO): YES